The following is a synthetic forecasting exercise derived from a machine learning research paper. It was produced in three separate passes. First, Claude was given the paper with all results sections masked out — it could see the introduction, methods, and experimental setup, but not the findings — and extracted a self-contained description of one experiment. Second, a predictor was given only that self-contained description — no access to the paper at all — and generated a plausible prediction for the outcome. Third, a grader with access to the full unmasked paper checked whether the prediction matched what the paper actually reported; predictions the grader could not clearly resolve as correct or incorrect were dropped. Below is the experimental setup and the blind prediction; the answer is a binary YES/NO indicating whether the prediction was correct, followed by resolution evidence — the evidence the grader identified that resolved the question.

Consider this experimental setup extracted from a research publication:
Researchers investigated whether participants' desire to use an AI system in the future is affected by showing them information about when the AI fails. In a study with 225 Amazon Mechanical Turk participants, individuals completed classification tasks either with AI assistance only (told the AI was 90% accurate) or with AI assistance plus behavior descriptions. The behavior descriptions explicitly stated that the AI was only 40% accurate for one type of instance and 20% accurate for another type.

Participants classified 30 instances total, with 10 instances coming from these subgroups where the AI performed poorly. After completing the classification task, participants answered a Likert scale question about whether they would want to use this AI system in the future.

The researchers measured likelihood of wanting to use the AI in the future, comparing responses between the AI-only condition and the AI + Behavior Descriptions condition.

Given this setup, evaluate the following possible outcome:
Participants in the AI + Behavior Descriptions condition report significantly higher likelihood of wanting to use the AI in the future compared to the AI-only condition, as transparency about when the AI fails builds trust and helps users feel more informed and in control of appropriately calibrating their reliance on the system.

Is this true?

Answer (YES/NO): NO